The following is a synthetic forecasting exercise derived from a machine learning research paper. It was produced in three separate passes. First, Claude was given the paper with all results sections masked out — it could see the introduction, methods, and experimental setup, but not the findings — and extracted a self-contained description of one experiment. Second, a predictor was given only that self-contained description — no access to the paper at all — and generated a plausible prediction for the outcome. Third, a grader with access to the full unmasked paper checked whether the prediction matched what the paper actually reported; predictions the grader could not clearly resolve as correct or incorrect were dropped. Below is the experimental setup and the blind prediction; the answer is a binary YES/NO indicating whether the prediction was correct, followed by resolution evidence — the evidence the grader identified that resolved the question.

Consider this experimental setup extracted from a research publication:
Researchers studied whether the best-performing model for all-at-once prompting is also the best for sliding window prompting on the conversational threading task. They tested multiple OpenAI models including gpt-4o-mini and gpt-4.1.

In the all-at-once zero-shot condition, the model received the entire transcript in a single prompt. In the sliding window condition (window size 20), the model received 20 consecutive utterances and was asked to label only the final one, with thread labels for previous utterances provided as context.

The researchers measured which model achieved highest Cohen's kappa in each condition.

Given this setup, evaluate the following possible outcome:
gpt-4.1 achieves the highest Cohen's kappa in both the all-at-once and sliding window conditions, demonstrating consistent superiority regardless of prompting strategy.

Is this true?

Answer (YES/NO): NO